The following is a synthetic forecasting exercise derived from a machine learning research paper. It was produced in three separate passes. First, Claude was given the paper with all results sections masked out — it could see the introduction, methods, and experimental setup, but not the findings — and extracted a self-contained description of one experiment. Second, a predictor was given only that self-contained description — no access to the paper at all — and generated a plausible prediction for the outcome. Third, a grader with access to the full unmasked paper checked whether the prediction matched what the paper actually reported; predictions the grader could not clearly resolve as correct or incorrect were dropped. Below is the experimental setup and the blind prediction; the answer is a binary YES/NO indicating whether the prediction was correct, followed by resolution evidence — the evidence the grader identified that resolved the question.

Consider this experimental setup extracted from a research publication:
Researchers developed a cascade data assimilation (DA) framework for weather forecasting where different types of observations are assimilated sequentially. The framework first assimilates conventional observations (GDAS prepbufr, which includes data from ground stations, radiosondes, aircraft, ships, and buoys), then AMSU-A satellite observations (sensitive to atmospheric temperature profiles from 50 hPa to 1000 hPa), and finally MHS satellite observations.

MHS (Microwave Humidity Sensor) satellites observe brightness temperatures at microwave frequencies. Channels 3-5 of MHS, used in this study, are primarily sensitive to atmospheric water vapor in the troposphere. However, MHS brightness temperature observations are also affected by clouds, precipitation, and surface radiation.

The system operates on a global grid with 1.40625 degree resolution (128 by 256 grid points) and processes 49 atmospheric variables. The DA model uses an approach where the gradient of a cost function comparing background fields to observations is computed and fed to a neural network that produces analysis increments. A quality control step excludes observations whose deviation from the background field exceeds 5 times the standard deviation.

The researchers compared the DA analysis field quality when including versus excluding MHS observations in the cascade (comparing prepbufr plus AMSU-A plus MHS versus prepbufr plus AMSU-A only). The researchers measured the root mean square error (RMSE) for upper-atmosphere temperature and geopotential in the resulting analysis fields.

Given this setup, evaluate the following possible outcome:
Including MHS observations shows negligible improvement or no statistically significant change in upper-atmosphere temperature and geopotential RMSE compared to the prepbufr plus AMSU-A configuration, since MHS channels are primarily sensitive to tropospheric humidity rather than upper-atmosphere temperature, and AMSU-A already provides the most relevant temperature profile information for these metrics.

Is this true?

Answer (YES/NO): NO